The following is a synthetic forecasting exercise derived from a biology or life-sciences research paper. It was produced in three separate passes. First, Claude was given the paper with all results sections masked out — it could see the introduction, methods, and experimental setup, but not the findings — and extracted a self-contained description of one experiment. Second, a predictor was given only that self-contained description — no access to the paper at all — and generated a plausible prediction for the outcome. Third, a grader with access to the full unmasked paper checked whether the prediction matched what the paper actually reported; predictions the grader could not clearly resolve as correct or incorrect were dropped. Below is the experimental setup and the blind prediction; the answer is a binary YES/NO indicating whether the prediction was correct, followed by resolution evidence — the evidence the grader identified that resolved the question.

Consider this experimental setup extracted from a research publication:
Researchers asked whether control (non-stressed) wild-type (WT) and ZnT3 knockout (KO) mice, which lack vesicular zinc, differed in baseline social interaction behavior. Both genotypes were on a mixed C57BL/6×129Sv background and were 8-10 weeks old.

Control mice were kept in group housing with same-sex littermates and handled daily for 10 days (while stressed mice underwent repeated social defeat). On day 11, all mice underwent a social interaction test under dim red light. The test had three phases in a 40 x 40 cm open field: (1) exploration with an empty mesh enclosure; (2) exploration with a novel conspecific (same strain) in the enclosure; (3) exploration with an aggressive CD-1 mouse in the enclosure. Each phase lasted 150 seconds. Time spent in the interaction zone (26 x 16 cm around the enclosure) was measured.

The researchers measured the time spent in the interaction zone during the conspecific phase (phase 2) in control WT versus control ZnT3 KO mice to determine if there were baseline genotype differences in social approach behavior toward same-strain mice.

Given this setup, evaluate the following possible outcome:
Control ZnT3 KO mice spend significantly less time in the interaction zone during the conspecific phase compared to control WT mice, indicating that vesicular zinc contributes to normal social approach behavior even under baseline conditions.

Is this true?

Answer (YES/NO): NO